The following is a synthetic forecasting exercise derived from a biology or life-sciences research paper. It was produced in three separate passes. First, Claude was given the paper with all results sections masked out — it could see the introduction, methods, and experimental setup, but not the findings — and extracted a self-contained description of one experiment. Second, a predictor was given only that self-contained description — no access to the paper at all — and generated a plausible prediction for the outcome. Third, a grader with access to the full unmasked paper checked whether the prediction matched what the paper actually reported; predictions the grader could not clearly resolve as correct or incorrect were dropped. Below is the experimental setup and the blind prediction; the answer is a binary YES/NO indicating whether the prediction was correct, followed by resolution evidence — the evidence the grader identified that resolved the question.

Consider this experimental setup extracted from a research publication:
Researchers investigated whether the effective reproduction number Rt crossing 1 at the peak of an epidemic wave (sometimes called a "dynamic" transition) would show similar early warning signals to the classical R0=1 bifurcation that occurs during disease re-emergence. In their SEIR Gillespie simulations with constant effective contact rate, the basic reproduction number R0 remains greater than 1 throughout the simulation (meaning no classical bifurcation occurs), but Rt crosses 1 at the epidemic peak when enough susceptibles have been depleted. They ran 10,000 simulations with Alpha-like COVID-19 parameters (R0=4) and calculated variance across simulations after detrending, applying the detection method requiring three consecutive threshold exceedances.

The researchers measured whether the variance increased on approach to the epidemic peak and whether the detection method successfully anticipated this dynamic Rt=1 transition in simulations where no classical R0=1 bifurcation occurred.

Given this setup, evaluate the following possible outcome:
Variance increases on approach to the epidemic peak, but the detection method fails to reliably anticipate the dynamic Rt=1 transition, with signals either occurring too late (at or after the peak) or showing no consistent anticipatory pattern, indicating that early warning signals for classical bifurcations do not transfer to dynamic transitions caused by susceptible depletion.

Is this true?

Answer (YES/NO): NO